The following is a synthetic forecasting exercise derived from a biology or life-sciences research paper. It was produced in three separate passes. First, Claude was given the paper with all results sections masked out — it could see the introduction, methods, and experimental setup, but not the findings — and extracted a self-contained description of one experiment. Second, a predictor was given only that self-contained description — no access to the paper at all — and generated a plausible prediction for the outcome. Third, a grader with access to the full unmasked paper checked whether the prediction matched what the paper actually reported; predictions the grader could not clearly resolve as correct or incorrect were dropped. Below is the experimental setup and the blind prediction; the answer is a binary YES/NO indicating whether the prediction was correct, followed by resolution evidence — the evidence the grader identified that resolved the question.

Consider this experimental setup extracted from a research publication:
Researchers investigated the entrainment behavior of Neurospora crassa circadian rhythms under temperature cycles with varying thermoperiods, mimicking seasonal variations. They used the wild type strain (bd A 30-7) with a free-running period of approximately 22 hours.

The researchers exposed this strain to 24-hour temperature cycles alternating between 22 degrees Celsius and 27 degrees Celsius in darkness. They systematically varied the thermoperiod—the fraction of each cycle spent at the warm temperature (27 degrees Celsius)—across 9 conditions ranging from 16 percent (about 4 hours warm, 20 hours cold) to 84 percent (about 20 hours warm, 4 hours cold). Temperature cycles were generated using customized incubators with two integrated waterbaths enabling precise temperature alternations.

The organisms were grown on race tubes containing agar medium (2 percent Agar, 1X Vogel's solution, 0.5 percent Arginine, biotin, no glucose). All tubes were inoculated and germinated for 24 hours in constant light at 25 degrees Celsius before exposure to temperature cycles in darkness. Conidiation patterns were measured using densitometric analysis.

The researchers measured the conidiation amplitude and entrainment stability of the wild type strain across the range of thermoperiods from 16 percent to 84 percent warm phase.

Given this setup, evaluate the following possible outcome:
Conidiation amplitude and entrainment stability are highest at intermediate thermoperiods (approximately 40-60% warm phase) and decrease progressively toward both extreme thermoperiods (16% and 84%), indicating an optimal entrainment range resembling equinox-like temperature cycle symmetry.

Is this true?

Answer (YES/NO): NO